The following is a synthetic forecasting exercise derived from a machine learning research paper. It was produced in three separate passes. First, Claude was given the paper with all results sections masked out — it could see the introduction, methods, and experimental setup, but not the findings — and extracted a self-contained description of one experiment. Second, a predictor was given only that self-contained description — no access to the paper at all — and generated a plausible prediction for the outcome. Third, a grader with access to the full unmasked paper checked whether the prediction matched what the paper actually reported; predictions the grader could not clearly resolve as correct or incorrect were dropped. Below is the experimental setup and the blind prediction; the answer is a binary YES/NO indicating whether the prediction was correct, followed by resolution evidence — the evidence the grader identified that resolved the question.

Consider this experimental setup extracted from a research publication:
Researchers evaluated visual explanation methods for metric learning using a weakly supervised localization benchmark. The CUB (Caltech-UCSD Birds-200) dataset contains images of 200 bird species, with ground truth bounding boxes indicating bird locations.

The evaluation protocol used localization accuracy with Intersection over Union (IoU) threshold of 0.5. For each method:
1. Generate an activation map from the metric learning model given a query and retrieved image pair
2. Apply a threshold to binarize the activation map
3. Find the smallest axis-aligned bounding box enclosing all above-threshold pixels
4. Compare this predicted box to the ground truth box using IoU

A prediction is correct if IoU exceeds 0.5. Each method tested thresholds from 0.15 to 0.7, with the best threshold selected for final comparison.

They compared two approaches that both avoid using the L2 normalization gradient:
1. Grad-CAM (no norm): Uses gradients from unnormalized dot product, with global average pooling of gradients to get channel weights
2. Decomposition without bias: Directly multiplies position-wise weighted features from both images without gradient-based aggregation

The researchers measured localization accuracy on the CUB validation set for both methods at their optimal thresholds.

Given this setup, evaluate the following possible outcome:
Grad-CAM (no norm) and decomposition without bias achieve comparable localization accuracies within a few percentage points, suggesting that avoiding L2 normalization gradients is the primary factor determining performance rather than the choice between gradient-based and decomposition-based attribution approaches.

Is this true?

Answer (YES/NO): YES